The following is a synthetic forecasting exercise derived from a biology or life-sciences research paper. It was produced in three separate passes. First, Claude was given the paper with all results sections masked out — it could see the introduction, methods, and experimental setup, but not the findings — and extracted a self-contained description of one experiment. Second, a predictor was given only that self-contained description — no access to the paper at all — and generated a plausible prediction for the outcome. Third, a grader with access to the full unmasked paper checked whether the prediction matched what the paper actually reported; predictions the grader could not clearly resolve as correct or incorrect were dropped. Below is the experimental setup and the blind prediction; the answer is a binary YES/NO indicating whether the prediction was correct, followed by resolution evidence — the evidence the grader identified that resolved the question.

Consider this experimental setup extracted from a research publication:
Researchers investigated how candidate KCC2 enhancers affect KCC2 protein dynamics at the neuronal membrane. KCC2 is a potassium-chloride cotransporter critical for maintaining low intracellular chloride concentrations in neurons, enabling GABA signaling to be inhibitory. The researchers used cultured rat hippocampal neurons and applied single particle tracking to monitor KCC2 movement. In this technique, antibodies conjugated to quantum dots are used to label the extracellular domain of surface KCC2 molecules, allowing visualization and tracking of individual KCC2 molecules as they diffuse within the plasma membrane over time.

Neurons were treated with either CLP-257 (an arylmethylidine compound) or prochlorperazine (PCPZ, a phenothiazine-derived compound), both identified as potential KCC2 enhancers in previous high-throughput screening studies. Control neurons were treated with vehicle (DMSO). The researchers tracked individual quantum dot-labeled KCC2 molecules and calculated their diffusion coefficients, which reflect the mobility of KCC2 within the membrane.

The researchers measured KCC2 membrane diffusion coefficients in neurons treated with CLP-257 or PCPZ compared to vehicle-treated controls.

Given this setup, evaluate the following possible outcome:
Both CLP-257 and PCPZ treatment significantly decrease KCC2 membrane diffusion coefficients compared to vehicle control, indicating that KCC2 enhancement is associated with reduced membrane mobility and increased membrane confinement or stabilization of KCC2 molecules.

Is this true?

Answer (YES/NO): YES